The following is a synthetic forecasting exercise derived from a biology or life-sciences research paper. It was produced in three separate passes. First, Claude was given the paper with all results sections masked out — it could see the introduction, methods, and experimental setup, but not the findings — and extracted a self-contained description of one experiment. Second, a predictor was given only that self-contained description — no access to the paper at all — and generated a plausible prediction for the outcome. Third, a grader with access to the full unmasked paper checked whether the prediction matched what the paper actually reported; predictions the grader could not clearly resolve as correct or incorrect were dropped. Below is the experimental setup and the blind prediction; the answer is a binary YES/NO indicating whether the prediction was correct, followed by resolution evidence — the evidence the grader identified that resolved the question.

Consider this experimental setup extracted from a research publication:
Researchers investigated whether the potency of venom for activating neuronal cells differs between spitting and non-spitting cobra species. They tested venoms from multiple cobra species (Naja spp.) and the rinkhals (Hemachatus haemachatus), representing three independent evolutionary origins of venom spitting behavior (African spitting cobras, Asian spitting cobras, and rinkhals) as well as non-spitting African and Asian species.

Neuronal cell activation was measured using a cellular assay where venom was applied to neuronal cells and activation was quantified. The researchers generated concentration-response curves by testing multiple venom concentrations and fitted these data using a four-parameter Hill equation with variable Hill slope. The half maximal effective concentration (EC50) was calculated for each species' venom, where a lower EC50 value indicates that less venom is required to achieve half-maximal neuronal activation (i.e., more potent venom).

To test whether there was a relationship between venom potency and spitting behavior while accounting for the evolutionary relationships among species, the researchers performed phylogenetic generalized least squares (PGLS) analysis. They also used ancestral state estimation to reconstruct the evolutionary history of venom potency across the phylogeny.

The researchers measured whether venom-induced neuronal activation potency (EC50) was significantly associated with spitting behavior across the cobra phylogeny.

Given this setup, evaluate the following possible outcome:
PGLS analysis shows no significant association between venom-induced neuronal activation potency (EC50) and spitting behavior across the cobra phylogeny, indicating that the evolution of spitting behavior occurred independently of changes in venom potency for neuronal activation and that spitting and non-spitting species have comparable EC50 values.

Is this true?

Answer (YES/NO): NO